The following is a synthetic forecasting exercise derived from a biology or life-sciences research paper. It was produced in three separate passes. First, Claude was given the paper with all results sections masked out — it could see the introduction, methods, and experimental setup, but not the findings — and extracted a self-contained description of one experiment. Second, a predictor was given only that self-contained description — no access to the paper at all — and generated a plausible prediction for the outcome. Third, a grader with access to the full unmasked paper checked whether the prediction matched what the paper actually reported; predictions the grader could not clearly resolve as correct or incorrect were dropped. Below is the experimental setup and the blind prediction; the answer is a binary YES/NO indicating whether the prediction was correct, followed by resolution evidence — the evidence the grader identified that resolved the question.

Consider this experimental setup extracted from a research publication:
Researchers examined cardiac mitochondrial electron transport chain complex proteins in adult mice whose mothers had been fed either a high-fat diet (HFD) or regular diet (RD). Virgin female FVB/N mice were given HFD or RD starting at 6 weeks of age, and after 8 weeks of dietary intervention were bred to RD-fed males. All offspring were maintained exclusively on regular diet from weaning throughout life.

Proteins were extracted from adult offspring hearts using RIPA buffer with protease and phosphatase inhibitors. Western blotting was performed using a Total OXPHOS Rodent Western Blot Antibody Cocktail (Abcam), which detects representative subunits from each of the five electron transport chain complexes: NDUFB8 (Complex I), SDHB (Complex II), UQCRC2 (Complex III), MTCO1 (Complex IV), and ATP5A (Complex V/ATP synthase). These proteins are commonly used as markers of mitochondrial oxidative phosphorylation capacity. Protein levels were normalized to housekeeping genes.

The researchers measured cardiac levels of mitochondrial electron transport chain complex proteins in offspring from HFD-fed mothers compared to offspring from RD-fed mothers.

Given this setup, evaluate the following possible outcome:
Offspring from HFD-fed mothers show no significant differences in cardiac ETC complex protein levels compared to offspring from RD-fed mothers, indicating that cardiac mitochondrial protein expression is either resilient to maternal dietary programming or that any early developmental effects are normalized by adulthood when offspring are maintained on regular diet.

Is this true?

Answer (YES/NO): NO